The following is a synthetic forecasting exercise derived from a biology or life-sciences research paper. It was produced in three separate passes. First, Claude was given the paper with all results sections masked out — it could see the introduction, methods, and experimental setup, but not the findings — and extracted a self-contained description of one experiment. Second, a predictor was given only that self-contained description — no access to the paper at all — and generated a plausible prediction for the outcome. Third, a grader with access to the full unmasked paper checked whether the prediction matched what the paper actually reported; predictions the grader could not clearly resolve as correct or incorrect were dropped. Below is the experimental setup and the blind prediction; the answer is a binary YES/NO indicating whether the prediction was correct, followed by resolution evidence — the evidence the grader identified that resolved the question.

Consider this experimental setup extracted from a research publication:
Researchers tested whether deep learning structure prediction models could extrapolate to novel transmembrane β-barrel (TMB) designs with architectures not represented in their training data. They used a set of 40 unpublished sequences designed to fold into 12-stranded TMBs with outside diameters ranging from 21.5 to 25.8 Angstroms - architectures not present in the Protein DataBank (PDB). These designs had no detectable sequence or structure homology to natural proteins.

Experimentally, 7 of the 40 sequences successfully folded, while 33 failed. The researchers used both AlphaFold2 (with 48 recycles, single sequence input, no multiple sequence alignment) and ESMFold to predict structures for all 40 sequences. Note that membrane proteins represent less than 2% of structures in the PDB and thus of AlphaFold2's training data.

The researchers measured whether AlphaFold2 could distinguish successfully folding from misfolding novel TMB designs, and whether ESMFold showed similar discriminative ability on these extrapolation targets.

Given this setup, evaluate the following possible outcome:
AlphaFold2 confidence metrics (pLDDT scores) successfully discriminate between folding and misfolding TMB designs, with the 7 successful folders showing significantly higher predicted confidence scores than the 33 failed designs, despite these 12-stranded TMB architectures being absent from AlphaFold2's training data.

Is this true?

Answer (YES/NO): YES